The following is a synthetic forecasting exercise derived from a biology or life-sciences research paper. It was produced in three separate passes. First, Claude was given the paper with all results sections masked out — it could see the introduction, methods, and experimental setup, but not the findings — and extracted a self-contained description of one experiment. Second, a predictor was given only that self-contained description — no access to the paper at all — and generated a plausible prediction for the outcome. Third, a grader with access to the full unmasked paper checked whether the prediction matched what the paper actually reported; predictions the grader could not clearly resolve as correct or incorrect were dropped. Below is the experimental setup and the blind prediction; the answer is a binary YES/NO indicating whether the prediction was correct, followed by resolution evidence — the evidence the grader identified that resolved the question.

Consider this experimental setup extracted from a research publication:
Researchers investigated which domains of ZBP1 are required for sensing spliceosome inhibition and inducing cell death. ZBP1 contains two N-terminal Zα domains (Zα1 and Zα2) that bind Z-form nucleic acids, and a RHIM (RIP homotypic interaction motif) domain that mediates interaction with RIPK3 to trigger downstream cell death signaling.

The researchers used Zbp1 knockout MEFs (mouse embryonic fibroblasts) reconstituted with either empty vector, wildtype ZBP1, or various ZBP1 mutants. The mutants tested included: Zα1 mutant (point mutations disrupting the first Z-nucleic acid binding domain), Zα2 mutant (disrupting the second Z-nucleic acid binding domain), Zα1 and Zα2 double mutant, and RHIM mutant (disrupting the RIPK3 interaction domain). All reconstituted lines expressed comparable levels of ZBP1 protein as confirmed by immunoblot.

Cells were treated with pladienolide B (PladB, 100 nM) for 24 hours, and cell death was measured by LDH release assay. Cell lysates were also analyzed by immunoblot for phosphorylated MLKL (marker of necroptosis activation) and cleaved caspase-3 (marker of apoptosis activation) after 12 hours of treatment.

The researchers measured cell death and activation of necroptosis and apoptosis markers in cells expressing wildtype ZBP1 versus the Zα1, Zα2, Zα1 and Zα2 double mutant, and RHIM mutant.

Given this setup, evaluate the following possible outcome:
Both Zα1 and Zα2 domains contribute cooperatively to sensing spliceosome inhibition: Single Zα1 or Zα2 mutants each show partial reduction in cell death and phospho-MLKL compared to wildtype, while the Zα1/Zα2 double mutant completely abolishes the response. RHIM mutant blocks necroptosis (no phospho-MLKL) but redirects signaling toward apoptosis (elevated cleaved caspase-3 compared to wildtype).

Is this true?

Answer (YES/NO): NO